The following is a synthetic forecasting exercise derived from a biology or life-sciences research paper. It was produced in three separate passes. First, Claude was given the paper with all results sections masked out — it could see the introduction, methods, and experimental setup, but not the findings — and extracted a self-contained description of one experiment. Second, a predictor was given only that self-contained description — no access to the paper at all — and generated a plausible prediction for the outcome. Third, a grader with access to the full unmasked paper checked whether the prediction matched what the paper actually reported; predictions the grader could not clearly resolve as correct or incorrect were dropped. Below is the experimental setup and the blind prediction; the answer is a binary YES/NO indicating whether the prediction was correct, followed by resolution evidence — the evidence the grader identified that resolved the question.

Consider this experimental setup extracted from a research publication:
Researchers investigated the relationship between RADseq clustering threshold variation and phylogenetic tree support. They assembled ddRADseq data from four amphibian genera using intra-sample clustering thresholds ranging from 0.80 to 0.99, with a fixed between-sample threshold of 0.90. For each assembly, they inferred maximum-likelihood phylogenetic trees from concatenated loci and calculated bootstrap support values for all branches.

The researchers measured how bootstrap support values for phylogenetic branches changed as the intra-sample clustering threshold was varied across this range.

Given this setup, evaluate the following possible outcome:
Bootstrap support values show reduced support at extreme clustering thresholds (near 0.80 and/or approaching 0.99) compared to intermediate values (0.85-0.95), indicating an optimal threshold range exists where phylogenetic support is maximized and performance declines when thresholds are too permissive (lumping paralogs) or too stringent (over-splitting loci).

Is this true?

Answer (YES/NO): NO